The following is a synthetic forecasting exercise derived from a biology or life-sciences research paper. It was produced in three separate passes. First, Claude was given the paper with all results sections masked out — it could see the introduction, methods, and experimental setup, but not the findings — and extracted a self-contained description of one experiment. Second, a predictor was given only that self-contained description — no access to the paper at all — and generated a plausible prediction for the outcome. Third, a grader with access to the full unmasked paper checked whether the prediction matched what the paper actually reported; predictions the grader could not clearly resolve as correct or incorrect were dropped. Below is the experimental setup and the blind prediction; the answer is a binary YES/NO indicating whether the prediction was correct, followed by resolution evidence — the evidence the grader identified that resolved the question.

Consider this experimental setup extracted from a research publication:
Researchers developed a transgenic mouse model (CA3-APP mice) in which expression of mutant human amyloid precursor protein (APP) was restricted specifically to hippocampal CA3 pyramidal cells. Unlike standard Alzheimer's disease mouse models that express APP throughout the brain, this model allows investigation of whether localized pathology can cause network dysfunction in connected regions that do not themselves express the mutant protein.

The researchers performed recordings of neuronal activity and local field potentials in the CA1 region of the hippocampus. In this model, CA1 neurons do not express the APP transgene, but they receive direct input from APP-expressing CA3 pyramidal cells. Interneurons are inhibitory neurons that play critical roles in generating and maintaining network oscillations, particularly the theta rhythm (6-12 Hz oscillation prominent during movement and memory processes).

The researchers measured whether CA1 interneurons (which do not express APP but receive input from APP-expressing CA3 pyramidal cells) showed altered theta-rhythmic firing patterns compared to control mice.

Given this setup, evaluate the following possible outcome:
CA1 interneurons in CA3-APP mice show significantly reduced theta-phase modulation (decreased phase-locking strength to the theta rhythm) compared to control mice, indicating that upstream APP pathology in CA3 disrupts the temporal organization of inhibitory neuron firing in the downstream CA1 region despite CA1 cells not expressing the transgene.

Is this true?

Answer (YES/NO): NO